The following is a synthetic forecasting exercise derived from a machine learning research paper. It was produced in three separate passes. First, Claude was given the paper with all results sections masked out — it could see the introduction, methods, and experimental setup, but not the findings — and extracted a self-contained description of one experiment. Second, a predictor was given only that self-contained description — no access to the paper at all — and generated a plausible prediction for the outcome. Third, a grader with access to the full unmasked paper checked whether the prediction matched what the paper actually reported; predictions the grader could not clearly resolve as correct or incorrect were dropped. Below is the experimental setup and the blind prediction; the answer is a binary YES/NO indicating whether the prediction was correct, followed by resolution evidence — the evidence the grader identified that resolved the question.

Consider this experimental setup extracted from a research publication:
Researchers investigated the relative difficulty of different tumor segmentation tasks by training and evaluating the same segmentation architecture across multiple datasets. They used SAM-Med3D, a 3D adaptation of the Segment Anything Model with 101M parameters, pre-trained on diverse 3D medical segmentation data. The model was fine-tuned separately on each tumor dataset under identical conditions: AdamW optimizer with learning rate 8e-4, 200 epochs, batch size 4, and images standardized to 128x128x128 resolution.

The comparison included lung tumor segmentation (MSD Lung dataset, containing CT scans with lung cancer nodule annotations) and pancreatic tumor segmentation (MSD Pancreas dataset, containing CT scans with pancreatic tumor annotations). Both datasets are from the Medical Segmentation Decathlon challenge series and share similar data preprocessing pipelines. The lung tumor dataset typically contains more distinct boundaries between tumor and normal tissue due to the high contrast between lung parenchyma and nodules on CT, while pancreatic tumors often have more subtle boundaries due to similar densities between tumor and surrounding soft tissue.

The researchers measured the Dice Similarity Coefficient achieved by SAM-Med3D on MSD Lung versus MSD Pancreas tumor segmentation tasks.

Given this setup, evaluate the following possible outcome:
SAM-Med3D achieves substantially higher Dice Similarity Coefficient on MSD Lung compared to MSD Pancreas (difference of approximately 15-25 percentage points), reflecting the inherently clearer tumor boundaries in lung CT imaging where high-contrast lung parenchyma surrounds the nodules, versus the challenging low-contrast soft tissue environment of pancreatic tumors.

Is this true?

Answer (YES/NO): NO